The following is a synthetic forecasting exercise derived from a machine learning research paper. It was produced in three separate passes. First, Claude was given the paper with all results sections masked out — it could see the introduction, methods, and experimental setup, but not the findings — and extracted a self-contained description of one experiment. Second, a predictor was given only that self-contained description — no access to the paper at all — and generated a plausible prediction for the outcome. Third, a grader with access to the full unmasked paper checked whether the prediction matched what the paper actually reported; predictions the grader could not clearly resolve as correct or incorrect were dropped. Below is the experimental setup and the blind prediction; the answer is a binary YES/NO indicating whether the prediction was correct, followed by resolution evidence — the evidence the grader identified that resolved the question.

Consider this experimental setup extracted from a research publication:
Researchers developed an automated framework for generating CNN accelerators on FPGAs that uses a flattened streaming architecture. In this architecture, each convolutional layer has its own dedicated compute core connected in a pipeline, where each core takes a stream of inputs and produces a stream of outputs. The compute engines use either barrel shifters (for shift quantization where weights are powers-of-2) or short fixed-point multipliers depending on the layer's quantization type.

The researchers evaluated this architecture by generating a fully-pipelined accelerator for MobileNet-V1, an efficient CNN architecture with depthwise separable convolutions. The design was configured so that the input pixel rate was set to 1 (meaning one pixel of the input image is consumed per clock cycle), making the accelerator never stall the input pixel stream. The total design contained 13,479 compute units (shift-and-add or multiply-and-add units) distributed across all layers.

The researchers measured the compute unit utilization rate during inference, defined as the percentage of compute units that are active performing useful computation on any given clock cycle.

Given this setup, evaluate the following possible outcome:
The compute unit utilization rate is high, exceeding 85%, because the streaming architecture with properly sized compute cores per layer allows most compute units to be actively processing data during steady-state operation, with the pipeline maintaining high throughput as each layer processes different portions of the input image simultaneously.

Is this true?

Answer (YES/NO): NO